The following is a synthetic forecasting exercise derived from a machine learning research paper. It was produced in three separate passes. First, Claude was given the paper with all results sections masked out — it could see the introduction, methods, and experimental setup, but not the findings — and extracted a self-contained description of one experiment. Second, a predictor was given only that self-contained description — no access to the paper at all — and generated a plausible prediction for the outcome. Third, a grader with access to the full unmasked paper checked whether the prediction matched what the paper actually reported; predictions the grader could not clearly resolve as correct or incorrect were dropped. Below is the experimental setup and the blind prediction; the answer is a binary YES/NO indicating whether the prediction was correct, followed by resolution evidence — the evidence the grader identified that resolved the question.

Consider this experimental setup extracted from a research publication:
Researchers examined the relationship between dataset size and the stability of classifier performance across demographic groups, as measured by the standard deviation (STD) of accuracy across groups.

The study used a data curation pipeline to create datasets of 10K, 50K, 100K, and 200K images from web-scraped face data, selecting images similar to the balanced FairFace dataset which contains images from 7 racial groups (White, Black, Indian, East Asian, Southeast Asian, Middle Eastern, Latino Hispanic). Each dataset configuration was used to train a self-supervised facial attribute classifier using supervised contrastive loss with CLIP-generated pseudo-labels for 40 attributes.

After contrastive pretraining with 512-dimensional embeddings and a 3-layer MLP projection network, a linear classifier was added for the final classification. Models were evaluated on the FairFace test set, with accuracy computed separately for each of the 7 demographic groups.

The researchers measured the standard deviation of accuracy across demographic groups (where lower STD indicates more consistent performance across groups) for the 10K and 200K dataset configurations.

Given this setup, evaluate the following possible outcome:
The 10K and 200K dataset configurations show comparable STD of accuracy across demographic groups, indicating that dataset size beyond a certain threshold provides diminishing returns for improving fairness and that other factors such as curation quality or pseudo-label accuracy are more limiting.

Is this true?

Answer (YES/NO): NO